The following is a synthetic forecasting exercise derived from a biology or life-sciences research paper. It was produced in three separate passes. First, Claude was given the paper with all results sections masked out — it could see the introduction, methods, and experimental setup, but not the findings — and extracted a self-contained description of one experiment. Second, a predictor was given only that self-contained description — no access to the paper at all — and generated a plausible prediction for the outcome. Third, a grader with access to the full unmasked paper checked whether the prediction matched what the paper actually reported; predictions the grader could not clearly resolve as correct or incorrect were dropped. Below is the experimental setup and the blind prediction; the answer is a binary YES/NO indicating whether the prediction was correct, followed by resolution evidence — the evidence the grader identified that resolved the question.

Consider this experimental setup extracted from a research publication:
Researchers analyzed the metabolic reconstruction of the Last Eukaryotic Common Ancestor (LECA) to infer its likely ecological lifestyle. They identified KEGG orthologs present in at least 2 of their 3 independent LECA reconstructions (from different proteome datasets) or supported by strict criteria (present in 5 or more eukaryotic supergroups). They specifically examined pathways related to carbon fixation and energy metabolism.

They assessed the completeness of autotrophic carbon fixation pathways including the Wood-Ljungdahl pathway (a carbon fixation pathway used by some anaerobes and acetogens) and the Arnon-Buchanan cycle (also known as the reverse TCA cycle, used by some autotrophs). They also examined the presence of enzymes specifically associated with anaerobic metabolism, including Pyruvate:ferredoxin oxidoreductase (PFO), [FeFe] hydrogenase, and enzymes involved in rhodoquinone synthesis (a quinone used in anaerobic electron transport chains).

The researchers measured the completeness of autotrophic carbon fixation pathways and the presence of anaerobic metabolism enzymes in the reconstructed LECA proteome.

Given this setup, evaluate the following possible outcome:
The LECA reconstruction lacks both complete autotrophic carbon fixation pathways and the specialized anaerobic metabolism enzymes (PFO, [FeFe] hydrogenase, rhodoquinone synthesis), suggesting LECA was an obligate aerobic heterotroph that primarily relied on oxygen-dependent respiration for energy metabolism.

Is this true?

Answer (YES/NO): YES